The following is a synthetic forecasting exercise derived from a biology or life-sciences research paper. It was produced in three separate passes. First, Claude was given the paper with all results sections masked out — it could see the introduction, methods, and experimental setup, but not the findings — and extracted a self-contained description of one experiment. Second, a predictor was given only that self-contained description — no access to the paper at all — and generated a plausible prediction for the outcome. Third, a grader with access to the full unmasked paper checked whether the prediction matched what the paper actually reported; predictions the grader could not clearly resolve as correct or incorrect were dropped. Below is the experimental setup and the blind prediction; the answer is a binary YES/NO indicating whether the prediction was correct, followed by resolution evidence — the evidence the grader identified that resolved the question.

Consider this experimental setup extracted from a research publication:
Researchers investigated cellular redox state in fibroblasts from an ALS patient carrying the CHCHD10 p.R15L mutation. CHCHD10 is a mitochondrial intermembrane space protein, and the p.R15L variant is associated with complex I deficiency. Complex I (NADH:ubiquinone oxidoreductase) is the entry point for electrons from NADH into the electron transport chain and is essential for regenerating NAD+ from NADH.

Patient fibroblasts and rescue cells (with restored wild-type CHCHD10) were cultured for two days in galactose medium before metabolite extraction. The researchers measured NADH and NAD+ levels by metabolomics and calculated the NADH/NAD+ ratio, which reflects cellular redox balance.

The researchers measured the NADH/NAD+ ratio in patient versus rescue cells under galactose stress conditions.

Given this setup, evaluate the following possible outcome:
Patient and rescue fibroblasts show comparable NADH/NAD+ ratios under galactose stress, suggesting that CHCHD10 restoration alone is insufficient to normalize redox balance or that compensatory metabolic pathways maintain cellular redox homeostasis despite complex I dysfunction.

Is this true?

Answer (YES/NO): NO